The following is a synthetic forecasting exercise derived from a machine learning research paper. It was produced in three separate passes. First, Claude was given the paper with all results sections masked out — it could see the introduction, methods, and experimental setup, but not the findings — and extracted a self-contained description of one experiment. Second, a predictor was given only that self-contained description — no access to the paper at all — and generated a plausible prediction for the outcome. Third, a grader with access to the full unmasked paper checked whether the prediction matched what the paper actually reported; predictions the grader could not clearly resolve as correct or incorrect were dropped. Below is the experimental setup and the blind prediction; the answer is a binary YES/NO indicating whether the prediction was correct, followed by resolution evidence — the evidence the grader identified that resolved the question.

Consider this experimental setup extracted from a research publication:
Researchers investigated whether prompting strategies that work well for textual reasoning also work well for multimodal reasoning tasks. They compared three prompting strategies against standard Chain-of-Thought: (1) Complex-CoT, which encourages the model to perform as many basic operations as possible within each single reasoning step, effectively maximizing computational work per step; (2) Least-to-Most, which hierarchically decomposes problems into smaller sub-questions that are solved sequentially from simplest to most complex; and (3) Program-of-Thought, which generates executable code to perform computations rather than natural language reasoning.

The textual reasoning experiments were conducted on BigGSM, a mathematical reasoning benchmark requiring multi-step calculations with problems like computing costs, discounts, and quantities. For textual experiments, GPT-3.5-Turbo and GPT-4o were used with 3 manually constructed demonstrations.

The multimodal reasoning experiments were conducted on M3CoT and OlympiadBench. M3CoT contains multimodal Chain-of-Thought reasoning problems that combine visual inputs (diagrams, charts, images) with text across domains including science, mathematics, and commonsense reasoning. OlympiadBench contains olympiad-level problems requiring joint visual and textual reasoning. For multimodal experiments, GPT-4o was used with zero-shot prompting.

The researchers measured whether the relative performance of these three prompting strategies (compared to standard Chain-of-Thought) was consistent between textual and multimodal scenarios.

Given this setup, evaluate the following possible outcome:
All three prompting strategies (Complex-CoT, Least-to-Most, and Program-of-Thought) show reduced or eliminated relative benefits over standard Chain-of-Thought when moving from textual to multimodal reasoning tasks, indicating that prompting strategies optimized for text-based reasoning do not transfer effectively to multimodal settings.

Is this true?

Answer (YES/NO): YES